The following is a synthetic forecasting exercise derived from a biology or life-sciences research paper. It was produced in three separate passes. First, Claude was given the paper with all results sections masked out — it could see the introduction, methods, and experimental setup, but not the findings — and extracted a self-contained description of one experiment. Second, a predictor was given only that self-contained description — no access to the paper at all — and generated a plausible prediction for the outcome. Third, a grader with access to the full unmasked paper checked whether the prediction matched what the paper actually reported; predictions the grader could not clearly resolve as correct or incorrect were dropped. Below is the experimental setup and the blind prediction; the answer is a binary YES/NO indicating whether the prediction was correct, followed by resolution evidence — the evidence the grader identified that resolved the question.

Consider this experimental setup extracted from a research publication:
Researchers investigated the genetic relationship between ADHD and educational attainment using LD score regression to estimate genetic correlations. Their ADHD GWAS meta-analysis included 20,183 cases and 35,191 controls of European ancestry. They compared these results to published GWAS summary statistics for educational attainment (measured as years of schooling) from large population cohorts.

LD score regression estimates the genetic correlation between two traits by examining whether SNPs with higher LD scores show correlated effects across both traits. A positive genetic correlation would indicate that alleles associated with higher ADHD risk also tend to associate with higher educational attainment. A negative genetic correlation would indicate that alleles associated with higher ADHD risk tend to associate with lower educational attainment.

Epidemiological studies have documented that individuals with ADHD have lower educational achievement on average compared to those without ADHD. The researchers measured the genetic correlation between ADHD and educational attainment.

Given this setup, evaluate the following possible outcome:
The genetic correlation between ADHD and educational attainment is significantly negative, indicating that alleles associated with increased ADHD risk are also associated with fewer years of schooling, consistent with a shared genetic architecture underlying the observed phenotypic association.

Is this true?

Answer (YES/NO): YES